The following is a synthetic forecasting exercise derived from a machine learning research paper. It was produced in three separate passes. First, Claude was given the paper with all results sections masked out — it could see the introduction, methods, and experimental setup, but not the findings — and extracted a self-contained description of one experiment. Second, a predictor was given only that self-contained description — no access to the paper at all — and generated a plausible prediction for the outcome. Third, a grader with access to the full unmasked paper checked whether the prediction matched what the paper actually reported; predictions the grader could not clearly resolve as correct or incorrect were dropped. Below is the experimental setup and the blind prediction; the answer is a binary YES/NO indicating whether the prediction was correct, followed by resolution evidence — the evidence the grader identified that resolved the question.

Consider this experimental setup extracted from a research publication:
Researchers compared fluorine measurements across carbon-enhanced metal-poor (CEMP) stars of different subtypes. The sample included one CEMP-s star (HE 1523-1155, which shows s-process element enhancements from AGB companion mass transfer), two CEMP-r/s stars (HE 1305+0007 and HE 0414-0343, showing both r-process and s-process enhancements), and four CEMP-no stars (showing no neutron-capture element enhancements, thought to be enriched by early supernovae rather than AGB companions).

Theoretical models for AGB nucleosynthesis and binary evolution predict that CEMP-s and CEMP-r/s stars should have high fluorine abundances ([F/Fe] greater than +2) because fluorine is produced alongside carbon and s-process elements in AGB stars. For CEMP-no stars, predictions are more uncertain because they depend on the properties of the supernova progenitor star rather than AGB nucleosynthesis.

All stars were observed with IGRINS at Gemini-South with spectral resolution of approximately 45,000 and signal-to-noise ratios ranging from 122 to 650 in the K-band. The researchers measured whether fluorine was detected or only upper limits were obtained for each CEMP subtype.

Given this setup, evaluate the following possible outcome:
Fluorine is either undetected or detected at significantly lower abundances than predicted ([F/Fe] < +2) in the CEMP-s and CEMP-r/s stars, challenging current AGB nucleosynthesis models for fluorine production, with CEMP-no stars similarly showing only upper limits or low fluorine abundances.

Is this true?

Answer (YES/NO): NO